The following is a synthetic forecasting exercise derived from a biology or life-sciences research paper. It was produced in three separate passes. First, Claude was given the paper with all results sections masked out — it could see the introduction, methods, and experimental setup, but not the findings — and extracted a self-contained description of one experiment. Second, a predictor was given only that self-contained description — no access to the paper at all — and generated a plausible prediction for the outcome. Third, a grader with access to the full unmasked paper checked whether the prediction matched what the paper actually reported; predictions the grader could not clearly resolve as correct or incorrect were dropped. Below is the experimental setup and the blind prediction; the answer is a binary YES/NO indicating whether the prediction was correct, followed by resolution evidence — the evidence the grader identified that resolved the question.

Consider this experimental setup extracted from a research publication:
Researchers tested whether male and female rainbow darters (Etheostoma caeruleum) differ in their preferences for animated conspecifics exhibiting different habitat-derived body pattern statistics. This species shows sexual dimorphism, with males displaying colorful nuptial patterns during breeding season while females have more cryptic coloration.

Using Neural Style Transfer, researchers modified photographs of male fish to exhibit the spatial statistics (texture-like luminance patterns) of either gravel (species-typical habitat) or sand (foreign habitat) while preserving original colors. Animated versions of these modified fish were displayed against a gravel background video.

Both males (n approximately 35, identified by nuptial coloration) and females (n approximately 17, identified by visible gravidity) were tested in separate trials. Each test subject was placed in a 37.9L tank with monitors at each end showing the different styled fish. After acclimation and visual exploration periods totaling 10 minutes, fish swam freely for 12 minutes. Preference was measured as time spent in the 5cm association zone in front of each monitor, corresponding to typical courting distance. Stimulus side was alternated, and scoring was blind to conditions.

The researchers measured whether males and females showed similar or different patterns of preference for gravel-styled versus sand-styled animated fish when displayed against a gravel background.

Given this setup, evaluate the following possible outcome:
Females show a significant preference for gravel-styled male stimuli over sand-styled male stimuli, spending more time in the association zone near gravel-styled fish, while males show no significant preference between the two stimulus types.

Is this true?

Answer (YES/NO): NO